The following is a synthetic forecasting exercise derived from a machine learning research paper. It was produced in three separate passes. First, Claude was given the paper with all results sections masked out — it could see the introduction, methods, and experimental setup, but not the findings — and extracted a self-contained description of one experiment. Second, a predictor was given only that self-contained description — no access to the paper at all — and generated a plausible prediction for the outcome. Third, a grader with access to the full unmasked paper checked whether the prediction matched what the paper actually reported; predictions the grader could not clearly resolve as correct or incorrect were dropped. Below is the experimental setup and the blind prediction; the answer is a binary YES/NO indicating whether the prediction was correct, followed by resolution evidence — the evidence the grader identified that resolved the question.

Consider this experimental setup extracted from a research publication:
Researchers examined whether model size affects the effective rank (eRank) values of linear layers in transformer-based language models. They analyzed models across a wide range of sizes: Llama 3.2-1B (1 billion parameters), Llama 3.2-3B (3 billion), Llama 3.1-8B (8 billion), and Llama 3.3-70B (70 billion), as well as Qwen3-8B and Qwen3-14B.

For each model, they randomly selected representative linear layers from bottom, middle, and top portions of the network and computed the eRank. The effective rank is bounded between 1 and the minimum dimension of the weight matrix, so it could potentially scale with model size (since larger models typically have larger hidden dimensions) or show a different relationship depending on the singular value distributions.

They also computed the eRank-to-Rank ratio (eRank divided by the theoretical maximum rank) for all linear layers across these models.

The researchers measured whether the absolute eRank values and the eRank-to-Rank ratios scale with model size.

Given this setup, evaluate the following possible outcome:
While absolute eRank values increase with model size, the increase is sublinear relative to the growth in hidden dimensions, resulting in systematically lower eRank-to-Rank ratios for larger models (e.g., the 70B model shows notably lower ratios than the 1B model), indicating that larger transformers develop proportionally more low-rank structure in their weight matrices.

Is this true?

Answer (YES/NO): NO